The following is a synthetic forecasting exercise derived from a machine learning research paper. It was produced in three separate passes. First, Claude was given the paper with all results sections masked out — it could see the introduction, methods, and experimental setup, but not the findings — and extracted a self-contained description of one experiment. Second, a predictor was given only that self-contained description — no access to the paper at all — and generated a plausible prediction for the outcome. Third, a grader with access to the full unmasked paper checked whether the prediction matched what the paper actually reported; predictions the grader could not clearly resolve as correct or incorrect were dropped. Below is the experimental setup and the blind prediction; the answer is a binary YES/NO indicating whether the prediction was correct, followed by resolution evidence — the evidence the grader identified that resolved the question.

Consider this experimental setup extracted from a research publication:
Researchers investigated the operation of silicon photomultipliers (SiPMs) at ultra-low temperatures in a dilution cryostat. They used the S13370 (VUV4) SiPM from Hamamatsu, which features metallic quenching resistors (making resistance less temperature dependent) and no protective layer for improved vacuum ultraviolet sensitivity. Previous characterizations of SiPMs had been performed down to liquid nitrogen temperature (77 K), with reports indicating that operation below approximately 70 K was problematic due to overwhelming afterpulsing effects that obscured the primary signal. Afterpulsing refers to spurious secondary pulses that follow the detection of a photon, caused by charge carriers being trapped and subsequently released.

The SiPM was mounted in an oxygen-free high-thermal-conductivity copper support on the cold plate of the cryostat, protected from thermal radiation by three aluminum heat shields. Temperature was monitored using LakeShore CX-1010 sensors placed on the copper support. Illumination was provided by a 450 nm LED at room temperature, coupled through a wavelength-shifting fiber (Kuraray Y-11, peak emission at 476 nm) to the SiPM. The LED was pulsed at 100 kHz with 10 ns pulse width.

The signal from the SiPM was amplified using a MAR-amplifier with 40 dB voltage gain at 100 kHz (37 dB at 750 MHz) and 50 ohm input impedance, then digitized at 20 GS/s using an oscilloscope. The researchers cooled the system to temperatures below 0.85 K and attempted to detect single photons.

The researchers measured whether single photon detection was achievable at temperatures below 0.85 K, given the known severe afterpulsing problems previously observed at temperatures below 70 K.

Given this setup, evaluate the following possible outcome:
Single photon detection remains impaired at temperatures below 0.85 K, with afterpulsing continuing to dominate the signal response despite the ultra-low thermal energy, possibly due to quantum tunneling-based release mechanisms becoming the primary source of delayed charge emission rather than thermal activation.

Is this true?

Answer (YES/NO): NO